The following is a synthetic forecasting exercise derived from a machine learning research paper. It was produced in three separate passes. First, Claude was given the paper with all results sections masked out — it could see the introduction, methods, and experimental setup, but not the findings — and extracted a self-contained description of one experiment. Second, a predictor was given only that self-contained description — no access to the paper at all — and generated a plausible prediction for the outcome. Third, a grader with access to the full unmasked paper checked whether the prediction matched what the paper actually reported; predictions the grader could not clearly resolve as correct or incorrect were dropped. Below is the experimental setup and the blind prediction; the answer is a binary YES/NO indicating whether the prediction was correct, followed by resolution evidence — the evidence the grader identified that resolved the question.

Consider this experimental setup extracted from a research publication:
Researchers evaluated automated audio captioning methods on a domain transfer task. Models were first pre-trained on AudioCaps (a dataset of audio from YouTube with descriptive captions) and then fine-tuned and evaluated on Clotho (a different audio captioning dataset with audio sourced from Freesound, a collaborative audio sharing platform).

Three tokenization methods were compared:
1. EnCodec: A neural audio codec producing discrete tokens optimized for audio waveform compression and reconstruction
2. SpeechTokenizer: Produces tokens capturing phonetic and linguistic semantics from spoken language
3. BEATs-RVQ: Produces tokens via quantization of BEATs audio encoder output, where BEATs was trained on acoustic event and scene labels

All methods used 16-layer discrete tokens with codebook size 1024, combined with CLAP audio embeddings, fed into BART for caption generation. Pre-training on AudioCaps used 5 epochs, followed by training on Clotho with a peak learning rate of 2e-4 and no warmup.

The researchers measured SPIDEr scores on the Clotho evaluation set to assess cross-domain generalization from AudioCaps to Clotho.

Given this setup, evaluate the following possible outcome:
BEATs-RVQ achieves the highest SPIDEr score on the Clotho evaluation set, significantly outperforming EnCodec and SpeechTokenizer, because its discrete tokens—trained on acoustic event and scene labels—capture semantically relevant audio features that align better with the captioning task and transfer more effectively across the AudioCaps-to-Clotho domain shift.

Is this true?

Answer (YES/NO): NO